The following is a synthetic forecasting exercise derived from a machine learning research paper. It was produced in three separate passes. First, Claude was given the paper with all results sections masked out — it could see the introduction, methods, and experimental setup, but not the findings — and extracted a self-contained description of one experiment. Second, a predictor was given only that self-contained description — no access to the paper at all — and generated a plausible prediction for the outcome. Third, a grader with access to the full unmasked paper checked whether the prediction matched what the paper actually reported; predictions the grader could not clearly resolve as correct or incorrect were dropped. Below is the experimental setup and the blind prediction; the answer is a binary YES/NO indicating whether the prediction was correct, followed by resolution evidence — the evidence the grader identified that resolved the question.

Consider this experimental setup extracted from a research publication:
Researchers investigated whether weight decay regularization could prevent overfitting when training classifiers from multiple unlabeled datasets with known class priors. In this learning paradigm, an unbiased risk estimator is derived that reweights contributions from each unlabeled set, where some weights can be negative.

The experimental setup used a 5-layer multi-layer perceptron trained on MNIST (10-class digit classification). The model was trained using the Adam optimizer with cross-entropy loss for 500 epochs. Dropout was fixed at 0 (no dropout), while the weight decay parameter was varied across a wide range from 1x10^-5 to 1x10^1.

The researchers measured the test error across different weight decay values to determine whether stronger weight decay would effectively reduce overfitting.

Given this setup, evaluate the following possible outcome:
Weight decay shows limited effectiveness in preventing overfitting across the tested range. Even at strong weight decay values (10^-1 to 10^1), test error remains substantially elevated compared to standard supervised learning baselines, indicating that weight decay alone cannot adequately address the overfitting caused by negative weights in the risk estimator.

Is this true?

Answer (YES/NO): YES